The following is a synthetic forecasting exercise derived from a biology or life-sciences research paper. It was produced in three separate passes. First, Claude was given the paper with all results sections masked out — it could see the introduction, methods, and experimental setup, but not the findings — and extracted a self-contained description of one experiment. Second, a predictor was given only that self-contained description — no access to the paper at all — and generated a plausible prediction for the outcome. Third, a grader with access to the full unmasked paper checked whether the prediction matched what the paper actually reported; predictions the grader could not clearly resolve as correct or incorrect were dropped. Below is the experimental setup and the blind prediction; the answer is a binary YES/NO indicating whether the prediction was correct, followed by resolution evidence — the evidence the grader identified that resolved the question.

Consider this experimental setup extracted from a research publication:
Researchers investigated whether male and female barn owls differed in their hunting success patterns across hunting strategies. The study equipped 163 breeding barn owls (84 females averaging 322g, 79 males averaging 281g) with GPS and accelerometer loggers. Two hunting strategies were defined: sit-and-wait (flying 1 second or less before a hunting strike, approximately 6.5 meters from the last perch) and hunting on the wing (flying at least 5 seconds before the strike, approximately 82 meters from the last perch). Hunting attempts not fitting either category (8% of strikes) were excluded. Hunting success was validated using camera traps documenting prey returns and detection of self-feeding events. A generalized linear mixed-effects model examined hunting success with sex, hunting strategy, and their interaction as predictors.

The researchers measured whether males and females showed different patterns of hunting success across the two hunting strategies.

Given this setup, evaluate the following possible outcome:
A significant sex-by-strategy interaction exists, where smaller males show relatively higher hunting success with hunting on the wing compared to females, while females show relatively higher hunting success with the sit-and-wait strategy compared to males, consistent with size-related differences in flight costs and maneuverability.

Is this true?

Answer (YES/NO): NO